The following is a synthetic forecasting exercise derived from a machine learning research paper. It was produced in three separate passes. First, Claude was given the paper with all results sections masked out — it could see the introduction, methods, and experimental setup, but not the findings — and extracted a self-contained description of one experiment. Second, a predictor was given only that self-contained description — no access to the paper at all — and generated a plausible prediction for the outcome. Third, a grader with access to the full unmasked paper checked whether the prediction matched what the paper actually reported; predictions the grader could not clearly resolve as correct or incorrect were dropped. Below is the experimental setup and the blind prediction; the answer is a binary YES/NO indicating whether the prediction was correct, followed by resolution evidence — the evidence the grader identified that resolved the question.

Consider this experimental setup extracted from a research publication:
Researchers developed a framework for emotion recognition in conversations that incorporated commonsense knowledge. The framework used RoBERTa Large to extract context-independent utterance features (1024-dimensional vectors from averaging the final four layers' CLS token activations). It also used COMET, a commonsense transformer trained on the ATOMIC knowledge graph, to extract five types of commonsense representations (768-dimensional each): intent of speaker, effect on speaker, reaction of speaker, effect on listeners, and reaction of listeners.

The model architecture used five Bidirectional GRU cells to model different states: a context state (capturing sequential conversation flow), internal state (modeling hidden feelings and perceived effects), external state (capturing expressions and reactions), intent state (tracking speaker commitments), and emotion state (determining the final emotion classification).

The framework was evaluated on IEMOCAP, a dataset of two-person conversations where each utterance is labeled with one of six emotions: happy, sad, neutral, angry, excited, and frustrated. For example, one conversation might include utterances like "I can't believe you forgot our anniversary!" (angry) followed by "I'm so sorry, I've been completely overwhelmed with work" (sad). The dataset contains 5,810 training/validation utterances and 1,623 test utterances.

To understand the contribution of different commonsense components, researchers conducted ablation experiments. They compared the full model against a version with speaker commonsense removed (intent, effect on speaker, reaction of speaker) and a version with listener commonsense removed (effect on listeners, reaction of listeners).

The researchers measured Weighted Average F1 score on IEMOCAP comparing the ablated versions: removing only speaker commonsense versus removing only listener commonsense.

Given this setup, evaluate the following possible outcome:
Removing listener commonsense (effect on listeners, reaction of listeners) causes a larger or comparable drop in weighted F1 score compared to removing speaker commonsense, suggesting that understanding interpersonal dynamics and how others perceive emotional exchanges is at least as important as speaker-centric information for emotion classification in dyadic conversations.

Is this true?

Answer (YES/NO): NO